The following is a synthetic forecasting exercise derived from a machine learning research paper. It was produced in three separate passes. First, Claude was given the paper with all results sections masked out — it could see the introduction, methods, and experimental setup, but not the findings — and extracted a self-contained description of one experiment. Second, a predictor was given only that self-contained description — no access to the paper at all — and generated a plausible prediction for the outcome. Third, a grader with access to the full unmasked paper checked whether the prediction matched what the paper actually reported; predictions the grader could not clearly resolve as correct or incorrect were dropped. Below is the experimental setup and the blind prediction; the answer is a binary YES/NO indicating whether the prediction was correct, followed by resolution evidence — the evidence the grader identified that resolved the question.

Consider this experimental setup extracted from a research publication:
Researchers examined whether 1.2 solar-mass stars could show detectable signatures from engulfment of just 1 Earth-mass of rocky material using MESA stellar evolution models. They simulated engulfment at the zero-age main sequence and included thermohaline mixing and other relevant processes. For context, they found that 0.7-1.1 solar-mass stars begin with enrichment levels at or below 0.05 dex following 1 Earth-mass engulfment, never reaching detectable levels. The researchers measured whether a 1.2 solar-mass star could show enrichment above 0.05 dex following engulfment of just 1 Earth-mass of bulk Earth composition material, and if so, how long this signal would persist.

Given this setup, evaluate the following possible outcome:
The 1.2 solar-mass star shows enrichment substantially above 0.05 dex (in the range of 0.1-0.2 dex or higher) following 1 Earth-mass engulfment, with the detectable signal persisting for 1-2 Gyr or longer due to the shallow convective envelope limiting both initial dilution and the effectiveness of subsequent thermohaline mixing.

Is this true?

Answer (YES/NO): NO